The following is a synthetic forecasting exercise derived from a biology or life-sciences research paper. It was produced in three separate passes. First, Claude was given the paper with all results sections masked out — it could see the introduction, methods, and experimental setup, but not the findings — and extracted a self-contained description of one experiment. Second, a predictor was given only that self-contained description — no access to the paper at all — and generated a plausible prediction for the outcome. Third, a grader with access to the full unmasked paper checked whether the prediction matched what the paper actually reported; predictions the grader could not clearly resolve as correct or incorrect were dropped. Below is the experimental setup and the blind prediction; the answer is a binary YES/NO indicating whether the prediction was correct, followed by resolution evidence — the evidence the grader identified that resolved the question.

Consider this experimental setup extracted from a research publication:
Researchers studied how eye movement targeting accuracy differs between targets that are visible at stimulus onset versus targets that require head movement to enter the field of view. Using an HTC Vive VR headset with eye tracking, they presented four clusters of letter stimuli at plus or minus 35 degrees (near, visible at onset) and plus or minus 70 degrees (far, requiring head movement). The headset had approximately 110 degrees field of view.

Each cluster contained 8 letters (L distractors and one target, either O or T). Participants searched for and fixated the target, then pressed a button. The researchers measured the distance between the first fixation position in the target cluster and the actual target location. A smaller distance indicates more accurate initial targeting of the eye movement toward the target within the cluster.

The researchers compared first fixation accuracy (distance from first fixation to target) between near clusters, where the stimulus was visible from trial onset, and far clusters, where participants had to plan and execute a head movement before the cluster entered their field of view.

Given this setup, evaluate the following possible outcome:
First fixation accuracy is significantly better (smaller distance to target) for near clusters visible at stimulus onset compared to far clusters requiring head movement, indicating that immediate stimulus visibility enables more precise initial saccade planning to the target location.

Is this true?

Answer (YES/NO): NO